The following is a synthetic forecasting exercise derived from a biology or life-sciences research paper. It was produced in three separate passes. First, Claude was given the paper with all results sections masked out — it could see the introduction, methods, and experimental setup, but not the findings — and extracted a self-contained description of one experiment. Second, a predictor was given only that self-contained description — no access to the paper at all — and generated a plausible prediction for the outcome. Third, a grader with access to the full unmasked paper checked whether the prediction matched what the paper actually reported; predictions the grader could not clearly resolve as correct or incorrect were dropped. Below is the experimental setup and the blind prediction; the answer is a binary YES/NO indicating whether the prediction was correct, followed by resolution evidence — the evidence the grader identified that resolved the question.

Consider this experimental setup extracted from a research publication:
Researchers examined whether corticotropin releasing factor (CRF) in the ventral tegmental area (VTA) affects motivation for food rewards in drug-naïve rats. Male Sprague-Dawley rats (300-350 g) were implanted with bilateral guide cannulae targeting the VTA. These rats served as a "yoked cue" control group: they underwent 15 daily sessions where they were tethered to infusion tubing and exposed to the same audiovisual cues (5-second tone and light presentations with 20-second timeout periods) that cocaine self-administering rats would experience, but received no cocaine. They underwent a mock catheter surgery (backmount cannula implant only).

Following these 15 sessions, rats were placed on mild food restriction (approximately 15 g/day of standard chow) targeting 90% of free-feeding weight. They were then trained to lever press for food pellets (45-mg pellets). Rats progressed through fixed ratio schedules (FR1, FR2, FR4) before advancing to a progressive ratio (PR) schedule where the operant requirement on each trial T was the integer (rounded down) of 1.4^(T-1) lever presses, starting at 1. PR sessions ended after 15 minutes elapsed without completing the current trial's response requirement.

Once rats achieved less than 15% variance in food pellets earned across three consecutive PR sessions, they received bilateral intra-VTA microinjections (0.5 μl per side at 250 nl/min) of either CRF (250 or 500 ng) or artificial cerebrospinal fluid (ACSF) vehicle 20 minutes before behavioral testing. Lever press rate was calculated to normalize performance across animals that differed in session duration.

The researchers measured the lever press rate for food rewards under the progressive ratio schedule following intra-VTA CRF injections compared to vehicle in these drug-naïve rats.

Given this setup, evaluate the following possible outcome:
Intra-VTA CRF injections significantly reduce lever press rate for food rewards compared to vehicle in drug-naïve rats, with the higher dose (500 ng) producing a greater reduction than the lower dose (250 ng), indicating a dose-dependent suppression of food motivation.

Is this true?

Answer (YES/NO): YES